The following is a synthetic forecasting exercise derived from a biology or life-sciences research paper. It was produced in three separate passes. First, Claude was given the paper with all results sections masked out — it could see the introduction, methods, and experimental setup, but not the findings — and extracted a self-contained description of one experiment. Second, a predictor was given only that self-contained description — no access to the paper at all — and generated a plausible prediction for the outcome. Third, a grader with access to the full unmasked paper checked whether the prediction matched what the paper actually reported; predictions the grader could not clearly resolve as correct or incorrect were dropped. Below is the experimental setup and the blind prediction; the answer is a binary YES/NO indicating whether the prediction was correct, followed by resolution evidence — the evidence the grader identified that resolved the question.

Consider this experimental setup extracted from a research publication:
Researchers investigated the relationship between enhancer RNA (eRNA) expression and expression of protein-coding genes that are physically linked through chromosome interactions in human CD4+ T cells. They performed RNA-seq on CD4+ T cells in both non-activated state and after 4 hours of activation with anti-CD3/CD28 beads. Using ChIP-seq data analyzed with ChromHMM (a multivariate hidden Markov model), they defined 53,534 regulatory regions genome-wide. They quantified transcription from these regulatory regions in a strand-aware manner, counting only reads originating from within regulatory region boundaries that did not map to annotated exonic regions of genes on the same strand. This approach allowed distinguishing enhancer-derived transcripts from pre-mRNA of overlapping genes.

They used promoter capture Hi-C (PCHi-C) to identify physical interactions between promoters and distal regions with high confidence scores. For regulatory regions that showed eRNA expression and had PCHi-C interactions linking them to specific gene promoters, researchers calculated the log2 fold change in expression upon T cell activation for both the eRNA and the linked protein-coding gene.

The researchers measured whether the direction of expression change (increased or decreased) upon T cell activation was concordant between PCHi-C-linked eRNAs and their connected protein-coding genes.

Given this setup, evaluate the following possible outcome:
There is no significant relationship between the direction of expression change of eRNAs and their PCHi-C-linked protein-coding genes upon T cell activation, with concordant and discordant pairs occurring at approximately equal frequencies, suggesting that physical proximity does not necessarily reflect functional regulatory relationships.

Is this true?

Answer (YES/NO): NO